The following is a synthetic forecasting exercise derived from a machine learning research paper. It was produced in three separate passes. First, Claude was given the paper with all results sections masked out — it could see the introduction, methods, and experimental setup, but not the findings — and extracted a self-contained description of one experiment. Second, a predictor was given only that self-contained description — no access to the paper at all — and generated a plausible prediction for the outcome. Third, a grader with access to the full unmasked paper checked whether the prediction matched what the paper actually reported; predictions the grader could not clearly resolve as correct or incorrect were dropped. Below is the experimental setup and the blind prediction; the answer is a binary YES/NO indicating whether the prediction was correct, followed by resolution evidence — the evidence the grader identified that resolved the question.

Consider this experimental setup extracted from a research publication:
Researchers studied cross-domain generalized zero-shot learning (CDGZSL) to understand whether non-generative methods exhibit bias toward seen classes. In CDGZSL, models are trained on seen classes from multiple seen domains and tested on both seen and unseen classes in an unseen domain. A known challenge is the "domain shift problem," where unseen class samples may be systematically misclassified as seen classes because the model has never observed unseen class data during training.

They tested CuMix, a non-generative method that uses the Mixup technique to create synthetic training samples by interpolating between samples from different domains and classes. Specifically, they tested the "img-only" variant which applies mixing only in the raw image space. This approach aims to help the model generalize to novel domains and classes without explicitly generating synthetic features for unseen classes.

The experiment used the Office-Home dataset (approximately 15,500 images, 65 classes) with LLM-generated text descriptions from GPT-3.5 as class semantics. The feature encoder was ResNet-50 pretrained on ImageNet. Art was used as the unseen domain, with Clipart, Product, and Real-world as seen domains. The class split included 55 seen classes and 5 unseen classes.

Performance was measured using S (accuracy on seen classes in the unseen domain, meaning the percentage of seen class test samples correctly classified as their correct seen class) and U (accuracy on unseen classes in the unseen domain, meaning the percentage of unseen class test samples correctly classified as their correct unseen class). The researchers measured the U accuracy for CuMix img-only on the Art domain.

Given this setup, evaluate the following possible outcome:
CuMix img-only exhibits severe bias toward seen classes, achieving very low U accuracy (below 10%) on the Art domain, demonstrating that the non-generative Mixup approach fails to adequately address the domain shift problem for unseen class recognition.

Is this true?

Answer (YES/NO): YES